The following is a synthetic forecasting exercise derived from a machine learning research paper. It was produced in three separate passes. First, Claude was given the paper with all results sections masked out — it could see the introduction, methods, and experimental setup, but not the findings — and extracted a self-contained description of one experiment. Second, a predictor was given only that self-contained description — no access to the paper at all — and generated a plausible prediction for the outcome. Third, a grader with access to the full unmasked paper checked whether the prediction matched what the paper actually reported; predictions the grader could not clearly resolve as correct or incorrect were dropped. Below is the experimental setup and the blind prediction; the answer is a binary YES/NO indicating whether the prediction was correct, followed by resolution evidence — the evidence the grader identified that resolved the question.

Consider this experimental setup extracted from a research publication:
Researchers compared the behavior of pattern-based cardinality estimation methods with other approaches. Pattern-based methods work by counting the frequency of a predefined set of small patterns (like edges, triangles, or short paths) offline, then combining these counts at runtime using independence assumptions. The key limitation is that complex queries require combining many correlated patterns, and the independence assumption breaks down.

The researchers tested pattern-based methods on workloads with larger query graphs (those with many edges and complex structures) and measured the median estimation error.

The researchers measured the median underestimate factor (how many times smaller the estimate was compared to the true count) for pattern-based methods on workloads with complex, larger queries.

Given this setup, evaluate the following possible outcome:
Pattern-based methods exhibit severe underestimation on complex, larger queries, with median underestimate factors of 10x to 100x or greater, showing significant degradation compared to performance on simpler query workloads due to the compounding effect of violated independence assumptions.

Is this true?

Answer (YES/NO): NO